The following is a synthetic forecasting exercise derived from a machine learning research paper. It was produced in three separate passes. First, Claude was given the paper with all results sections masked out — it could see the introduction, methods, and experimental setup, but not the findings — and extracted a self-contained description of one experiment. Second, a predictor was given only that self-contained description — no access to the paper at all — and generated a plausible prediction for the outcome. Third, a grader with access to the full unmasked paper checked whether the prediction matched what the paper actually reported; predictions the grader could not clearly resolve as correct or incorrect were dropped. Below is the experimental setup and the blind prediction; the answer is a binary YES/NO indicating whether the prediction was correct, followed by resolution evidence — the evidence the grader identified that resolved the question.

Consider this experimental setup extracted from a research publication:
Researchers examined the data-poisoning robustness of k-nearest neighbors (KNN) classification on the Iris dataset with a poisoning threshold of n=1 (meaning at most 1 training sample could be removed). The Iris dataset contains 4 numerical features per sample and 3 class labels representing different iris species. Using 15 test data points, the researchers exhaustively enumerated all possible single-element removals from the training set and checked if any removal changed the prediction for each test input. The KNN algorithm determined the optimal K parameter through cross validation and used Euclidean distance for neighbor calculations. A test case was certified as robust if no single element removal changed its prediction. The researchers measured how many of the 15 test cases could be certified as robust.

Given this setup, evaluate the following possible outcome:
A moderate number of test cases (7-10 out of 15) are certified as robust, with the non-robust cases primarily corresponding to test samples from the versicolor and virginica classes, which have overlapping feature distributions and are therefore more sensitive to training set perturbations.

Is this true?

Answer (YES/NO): NO